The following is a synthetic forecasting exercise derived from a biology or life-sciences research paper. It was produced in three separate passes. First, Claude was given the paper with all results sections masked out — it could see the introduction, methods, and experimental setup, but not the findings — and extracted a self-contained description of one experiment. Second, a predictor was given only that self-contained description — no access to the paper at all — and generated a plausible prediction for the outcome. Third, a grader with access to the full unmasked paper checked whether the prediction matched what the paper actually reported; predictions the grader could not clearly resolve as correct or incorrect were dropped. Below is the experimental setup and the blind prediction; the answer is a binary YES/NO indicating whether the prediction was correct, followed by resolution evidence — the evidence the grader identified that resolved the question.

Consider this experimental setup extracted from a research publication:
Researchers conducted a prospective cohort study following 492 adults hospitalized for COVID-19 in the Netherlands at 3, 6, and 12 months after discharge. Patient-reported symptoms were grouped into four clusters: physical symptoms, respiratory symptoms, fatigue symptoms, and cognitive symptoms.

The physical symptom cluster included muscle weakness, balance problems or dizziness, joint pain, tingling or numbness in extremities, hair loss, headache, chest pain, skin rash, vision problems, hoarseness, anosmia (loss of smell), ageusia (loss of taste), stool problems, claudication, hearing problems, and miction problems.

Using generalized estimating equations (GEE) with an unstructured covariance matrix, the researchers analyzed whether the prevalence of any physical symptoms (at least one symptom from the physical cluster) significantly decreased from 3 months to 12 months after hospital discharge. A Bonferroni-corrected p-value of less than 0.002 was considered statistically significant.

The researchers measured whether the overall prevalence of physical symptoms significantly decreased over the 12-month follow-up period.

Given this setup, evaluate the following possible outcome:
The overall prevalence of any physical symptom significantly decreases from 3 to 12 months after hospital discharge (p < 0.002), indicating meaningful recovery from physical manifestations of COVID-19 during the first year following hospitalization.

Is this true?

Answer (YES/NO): NO